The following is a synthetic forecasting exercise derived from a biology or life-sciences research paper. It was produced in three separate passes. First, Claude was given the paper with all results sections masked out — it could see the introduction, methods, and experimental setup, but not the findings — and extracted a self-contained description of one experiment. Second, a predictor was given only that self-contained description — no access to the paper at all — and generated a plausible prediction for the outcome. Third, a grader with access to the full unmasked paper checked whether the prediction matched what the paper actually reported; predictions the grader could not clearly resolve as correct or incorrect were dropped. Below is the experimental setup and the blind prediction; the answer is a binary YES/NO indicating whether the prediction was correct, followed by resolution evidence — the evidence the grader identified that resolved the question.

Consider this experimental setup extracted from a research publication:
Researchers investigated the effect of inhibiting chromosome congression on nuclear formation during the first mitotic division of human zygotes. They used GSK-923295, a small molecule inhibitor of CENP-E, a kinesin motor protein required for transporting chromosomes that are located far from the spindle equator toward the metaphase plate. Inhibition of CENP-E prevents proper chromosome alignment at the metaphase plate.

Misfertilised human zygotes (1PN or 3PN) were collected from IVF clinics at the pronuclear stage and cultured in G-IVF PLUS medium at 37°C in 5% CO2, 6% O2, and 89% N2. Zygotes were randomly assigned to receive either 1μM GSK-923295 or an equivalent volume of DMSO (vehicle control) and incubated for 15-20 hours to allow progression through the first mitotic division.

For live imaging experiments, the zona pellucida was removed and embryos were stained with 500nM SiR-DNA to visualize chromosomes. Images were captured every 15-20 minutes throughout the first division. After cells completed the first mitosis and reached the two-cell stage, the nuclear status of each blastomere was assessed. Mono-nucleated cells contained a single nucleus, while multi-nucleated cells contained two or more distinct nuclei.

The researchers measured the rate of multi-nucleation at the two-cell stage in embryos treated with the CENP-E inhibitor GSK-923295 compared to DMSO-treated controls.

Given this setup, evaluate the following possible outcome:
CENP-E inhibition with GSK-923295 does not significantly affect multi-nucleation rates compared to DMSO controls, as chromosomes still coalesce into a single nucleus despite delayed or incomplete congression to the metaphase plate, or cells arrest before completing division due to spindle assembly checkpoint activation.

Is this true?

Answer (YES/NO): NO